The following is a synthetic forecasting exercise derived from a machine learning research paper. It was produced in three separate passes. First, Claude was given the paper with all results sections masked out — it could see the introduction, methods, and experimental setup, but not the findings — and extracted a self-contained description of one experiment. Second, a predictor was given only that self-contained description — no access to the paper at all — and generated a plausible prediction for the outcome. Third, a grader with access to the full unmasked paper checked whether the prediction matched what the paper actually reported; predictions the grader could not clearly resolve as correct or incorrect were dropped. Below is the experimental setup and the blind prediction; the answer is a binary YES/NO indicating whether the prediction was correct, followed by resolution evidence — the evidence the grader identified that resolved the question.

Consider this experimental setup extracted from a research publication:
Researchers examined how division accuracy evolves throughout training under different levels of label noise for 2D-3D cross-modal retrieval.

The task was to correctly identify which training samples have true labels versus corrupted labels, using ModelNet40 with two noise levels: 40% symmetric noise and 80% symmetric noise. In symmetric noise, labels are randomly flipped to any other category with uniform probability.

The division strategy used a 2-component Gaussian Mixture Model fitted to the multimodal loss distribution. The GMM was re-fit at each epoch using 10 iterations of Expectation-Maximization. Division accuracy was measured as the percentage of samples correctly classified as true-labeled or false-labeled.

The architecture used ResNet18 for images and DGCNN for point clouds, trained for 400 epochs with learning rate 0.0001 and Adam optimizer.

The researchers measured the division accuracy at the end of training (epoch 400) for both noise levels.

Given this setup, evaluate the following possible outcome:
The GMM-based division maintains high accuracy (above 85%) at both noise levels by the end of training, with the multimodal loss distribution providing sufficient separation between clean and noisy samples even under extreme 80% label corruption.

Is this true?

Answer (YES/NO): YES